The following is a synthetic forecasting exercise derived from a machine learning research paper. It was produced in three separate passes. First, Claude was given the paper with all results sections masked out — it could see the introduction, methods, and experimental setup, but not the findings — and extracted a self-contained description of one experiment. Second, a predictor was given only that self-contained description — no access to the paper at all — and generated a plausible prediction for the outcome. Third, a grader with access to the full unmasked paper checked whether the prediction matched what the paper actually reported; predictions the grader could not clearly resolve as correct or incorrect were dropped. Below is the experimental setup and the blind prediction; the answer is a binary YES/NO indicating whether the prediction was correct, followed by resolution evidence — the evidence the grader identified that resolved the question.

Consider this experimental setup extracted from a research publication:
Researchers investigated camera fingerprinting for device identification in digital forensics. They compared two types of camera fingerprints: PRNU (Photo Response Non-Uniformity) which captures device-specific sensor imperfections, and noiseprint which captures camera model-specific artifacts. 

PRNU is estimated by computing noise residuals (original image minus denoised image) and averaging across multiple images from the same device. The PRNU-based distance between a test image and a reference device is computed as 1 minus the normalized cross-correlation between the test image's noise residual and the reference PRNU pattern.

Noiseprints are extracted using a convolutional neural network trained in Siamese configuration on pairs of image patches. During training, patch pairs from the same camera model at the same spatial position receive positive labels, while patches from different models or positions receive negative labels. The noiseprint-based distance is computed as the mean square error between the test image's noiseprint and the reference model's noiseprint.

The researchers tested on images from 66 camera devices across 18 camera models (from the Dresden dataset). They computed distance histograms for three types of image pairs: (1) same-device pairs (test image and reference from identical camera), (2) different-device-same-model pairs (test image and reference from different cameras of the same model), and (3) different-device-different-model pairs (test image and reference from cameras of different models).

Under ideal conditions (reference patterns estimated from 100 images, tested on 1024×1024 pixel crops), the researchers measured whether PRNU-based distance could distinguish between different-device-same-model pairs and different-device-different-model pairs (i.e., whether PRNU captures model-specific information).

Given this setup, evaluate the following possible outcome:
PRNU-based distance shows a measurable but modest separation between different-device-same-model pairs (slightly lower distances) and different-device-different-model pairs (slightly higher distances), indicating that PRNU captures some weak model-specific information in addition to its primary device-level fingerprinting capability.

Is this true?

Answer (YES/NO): NO